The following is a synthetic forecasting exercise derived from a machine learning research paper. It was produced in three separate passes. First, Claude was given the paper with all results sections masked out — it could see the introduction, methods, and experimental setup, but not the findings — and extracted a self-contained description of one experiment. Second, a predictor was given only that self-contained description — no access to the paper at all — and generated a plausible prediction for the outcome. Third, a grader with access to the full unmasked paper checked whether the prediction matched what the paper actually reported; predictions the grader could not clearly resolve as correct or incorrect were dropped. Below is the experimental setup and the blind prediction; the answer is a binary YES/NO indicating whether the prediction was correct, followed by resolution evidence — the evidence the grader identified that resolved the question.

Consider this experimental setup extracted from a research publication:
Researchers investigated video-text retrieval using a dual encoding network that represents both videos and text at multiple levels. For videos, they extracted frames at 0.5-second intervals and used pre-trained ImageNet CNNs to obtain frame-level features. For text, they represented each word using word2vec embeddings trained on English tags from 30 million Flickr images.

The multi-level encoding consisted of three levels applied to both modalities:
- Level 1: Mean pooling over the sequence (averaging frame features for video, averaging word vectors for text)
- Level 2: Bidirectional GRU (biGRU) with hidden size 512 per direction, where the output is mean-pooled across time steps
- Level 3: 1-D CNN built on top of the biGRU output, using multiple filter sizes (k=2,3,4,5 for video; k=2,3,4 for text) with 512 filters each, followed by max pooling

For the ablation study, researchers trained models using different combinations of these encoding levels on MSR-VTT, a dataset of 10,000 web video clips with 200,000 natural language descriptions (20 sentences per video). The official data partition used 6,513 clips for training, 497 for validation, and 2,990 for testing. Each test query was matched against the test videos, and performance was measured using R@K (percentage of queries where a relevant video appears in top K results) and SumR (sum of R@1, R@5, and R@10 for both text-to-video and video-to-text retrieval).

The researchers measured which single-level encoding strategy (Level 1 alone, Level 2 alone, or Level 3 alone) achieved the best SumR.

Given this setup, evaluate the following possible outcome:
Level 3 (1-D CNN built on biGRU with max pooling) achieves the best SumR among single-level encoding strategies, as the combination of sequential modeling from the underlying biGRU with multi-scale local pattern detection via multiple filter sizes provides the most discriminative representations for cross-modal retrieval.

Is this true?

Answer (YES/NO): YES